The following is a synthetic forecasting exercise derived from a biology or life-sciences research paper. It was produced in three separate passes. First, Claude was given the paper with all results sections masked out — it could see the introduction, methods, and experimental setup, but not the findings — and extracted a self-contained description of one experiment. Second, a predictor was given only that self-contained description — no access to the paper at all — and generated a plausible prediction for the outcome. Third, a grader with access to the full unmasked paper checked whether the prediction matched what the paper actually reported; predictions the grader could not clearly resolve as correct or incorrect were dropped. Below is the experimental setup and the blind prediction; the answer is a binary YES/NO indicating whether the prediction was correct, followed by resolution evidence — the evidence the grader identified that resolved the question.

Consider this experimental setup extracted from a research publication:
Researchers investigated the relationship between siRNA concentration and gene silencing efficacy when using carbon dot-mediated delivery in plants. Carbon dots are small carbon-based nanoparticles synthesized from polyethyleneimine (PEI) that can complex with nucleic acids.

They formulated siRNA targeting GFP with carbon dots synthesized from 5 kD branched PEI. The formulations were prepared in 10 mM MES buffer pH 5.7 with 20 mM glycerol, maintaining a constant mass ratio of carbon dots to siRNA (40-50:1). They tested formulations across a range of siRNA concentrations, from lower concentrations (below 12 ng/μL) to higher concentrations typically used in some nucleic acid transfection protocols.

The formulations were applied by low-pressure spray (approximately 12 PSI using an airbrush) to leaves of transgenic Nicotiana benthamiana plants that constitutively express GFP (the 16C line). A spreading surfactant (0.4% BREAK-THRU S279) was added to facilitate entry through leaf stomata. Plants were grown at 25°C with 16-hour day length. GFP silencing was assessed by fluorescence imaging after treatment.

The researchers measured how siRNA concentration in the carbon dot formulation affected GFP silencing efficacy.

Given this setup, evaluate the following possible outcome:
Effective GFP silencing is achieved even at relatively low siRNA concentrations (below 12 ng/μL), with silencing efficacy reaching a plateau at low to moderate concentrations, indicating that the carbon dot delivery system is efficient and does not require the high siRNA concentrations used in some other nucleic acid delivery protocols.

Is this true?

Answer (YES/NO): YES